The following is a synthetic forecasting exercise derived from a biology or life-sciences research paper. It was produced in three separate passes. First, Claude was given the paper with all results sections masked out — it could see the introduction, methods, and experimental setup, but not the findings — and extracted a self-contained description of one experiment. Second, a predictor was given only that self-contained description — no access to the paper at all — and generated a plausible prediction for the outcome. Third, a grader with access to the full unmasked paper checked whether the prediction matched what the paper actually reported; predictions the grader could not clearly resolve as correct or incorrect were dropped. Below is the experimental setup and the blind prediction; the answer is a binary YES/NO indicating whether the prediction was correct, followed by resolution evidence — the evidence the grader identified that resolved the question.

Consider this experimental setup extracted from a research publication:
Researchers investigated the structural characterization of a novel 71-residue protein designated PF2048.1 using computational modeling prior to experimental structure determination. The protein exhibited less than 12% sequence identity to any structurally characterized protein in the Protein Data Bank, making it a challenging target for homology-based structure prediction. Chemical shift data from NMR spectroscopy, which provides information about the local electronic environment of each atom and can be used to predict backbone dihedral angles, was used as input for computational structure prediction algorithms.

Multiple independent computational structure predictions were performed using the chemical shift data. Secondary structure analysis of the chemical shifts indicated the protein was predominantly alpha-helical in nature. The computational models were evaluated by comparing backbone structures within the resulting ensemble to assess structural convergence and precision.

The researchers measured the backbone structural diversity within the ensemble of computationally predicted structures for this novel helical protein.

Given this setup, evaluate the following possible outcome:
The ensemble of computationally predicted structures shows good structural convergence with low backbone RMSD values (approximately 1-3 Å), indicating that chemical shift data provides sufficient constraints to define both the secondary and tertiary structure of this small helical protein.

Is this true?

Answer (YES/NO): NO